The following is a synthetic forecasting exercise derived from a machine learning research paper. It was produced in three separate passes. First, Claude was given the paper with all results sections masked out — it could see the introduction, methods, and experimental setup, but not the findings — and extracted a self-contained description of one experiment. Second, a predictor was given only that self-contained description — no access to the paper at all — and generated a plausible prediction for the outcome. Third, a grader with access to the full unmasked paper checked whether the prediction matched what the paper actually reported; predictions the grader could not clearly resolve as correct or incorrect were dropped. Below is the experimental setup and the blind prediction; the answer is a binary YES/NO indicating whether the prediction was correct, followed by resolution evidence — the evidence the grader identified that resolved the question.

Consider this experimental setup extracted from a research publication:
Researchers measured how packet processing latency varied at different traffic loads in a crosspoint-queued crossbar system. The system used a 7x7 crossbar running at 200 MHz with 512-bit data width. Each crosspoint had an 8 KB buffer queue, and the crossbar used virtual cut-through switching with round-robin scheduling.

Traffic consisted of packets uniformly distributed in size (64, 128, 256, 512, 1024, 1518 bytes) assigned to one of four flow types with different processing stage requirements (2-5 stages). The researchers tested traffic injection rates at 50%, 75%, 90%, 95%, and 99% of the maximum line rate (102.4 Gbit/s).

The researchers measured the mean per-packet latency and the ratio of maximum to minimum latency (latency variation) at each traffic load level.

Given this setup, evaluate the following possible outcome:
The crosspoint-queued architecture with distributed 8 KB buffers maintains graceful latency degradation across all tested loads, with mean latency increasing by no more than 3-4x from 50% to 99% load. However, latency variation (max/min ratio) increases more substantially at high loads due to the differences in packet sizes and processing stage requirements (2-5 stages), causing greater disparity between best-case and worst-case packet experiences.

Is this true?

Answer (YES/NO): NO